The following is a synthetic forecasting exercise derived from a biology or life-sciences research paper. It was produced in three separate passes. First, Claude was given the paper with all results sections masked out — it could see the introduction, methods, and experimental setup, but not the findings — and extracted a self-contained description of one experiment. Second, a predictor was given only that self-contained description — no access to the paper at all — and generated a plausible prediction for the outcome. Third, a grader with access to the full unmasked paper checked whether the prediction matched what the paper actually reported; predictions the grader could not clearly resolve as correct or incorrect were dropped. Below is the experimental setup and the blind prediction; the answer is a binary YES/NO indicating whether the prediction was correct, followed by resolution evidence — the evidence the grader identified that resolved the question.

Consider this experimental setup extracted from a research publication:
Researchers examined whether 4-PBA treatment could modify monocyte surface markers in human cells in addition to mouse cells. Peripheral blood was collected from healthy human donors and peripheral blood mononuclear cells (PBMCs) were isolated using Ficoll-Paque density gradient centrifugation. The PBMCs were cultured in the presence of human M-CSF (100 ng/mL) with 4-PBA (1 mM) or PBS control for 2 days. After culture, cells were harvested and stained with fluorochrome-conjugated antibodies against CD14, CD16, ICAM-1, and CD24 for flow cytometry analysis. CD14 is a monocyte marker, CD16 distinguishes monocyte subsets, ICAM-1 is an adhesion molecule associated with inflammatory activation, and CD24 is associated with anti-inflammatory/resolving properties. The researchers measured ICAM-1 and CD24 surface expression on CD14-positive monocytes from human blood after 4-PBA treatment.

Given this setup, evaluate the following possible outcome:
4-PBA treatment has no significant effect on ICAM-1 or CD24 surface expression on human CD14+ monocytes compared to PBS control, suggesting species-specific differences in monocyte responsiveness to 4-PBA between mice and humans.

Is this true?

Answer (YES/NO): NO